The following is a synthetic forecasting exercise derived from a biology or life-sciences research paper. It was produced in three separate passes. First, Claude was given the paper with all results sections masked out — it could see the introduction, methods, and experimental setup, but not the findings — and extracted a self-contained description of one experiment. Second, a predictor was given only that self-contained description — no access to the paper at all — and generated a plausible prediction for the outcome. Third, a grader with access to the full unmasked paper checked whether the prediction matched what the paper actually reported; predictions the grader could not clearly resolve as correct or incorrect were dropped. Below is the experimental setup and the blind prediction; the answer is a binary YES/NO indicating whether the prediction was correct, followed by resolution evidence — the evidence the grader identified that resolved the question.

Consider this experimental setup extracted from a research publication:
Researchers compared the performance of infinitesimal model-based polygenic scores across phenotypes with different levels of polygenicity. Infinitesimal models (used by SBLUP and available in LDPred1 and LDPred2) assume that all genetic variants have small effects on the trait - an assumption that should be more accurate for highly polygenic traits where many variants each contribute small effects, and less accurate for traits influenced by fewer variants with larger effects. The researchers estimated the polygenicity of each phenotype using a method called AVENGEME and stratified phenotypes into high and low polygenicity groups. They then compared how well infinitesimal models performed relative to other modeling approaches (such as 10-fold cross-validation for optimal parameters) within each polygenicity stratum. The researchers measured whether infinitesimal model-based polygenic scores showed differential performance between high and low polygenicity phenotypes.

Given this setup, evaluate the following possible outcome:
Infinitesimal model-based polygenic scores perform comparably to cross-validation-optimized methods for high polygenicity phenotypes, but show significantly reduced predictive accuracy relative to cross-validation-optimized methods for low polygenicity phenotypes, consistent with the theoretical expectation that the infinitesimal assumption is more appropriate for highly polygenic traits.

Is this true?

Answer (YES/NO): NO